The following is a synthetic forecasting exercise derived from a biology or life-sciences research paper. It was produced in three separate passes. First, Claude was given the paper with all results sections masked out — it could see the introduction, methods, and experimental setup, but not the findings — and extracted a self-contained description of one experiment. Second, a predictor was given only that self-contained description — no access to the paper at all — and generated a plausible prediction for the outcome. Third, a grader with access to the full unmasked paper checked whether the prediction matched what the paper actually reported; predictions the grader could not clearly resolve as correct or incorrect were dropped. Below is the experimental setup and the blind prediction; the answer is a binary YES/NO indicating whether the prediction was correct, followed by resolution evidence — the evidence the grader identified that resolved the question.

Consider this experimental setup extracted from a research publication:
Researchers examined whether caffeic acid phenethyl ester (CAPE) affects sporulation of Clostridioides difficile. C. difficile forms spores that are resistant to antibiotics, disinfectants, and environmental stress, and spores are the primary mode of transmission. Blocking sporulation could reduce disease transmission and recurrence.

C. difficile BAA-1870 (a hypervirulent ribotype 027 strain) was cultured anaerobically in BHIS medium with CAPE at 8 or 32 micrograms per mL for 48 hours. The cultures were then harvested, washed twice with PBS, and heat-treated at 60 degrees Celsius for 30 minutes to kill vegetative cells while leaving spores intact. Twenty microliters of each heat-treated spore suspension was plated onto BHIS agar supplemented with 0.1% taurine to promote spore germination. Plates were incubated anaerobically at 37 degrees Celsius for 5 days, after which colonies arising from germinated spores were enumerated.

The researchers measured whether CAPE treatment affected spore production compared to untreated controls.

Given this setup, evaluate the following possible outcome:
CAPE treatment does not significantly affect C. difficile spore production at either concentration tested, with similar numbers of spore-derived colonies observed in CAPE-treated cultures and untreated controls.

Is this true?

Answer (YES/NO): NO